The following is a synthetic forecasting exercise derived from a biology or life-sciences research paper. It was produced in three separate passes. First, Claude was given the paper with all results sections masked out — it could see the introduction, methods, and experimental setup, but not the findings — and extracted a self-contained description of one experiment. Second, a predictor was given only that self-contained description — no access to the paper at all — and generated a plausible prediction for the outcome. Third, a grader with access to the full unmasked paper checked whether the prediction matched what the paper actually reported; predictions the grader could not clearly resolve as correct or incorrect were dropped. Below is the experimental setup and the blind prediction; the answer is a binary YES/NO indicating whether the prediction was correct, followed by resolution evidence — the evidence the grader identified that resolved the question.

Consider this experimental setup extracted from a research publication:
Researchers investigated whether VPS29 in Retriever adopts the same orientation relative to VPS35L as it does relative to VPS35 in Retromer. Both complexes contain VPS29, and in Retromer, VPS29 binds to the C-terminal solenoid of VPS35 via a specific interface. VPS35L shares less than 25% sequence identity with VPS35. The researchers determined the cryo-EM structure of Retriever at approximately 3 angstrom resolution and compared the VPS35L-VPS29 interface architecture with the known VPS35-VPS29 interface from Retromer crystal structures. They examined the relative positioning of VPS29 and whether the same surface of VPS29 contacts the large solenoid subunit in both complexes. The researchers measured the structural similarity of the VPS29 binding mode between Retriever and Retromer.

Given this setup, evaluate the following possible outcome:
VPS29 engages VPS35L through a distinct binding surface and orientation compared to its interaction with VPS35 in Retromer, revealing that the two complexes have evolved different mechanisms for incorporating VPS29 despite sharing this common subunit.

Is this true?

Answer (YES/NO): NO